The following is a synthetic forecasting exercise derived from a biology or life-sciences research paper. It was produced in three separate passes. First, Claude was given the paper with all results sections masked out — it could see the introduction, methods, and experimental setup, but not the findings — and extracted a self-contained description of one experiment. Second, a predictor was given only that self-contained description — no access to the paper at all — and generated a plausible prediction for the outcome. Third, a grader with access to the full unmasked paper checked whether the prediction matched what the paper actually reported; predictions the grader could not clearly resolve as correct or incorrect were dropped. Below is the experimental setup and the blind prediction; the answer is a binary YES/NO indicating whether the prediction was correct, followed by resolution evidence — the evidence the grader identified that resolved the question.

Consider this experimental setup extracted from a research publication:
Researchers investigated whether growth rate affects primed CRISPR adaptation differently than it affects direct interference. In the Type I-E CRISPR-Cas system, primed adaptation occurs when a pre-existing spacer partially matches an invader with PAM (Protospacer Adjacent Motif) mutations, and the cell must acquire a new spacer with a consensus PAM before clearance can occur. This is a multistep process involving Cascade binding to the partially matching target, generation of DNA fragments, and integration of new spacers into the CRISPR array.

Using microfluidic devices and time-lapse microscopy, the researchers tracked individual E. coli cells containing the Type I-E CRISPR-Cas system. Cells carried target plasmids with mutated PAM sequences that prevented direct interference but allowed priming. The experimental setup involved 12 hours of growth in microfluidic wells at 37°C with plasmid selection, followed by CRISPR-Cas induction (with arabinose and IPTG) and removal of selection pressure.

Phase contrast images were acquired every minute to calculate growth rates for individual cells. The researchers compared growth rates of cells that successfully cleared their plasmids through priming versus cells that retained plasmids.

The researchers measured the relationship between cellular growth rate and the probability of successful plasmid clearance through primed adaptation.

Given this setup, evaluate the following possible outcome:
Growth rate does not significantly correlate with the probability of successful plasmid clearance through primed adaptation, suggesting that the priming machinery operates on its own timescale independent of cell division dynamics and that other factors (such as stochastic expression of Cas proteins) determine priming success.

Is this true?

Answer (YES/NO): NO